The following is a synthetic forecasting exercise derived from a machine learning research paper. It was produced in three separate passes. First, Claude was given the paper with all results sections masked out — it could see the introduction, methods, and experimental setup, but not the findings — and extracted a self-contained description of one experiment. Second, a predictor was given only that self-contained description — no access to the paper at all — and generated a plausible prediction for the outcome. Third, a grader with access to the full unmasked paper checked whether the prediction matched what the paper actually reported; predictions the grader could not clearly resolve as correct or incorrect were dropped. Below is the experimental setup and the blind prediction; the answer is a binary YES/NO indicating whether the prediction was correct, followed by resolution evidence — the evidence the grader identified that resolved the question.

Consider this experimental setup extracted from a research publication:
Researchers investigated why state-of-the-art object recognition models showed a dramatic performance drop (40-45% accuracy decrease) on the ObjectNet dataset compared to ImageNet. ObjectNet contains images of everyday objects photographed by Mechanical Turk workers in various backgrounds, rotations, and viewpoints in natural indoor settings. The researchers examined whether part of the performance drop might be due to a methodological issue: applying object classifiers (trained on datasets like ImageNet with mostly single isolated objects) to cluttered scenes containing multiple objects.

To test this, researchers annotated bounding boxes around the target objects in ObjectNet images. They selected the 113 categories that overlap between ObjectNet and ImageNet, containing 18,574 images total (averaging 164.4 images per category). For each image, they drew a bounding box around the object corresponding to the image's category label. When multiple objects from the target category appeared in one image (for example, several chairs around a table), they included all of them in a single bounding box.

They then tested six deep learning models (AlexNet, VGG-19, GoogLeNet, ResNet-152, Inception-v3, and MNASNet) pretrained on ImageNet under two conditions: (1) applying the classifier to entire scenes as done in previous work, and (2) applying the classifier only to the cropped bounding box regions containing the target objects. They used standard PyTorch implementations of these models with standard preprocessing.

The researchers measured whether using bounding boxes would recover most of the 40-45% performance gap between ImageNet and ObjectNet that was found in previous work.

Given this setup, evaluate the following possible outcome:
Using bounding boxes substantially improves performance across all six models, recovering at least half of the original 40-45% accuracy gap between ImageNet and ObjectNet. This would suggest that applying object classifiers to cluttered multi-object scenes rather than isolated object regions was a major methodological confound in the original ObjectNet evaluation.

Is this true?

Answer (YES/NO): NO